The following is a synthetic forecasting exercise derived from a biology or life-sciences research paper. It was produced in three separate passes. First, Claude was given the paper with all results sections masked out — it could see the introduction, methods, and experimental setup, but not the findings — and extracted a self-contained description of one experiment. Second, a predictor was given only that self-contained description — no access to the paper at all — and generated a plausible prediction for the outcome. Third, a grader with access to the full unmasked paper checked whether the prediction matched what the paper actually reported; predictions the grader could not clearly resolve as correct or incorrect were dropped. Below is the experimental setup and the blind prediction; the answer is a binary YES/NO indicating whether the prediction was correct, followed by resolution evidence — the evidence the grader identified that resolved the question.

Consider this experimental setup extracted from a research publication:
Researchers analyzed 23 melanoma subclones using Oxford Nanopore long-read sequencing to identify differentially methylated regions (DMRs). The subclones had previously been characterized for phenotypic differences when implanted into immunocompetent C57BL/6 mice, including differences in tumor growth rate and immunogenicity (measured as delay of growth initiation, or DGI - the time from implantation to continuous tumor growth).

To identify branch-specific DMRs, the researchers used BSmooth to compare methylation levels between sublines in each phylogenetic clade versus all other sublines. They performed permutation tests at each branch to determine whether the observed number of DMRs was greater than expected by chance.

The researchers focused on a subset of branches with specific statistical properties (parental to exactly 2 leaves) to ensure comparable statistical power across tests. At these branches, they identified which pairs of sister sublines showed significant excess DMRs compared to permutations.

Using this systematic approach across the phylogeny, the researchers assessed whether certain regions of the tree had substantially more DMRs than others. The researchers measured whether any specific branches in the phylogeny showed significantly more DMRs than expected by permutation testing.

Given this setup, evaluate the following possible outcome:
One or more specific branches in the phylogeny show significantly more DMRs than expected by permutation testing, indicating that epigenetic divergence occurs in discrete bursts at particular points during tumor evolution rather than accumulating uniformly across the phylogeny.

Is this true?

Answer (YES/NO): YES